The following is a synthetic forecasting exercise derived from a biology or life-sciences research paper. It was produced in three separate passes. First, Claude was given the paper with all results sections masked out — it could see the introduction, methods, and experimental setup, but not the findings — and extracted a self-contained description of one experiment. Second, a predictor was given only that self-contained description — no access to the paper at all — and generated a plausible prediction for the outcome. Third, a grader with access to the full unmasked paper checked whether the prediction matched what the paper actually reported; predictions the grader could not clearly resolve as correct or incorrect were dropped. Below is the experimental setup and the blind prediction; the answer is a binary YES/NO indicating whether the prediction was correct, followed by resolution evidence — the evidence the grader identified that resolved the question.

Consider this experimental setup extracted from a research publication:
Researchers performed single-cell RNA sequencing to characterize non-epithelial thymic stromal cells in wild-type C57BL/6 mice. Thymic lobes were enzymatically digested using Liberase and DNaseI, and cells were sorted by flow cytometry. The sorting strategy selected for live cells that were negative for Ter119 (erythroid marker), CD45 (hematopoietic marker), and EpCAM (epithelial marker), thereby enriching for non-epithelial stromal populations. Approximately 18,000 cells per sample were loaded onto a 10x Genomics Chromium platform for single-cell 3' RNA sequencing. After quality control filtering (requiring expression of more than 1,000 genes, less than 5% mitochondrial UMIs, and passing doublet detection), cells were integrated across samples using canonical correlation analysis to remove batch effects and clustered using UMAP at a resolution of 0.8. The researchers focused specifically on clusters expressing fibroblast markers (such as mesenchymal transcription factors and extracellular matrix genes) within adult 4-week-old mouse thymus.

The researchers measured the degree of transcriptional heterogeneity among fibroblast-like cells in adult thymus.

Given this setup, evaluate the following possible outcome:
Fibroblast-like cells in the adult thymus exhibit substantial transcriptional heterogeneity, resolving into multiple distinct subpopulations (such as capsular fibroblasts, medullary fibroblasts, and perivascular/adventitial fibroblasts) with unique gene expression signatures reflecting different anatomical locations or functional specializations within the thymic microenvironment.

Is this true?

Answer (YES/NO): YES